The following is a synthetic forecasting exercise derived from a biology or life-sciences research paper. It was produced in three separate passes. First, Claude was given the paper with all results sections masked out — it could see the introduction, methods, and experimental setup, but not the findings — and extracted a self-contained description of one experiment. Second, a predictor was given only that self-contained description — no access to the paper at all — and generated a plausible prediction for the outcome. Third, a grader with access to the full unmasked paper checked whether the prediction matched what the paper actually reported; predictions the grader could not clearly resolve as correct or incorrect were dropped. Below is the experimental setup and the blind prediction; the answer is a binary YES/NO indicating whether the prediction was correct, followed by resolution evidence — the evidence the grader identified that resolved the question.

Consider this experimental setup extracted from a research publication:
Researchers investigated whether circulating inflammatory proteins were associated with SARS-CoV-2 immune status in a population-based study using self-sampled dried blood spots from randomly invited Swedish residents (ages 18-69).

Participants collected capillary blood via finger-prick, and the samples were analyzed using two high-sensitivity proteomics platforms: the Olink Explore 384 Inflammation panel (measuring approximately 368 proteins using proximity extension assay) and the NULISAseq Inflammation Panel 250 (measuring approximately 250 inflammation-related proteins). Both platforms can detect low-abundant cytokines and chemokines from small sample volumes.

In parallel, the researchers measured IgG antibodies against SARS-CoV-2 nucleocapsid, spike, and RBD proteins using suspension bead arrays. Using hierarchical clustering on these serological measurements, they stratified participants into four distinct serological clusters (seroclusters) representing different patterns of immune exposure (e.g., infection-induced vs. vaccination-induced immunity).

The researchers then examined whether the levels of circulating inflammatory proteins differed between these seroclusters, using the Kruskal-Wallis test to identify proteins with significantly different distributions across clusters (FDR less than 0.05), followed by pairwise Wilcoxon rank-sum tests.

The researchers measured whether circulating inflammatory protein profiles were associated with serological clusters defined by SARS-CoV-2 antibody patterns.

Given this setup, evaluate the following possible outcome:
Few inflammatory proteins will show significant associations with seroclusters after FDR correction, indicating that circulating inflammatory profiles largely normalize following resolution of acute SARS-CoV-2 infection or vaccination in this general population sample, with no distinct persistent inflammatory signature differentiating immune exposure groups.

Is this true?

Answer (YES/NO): NO